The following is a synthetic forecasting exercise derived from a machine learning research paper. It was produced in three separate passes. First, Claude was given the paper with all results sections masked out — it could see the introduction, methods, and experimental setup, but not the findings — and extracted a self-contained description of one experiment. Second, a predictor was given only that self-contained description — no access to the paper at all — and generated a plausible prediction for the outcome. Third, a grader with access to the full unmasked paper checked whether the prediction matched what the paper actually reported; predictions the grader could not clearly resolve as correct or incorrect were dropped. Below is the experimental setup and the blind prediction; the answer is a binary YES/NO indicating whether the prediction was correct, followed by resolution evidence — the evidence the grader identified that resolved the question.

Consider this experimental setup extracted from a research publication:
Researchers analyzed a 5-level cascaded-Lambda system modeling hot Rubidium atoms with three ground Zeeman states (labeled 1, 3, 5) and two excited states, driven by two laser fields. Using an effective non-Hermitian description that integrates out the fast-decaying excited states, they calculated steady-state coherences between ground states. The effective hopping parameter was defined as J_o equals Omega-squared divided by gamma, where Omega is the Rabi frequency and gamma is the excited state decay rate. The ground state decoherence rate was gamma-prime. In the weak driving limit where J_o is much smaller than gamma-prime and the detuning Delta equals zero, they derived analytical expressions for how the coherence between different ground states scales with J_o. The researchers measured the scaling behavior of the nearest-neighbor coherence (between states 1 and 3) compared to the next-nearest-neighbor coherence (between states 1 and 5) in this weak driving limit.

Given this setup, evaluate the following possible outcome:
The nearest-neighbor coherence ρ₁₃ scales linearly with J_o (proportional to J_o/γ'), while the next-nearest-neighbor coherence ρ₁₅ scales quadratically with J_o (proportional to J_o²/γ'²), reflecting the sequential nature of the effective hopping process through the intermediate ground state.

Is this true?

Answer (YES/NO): YES